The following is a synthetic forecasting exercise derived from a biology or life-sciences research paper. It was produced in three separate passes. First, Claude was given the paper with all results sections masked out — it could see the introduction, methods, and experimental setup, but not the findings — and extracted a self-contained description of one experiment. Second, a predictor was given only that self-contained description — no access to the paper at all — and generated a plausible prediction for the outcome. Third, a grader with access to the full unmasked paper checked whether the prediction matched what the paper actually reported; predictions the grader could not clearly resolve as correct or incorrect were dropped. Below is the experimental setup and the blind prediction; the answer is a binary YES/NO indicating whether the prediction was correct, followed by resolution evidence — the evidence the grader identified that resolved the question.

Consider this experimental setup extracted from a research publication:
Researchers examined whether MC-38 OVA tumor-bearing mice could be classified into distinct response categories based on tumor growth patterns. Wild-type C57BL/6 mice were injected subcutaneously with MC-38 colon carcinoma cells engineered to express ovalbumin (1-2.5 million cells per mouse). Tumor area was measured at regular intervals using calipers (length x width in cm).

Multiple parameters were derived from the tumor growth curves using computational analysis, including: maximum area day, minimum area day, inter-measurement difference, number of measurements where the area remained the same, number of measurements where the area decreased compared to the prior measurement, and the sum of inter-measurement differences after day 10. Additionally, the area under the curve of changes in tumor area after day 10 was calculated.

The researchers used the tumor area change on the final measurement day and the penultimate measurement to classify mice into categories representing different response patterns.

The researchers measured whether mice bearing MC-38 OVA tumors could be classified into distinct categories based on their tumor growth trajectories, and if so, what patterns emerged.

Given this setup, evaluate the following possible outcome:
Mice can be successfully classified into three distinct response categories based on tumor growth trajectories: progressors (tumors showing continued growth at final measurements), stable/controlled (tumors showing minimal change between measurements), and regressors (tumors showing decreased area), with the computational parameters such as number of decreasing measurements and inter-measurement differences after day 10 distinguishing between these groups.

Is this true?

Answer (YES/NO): NO